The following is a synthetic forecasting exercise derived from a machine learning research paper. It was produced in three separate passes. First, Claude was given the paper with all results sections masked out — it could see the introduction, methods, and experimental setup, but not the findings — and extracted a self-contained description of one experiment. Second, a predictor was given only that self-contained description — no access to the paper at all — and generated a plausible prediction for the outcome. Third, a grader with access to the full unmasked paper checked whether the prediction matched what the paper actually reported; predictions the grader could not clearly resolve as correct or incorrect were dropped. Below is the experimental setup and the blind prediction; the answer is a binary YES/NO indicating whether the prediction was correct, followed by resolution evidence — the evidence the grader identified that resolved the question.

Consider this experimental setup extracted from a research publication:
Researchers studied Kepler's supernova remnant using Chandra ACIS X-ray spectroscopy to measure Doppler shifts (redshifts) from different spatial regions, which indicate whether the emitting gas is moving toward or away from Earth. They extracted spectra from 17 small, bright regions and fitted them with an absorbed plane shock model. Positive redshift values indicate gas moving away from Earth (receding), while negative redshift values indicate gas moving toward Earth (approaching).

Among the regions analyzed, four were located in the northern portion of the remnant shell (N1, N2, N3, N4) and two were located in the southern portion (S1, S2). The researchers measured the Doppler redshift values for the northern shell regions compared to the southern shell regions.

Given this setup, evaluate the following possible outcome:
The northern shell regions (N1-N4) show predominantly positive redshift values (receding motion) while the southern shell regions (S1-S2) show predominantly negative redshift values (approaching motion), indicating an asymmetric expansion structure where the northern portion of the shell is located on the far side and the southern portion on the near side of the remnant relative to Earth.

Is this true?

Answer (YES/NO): NO